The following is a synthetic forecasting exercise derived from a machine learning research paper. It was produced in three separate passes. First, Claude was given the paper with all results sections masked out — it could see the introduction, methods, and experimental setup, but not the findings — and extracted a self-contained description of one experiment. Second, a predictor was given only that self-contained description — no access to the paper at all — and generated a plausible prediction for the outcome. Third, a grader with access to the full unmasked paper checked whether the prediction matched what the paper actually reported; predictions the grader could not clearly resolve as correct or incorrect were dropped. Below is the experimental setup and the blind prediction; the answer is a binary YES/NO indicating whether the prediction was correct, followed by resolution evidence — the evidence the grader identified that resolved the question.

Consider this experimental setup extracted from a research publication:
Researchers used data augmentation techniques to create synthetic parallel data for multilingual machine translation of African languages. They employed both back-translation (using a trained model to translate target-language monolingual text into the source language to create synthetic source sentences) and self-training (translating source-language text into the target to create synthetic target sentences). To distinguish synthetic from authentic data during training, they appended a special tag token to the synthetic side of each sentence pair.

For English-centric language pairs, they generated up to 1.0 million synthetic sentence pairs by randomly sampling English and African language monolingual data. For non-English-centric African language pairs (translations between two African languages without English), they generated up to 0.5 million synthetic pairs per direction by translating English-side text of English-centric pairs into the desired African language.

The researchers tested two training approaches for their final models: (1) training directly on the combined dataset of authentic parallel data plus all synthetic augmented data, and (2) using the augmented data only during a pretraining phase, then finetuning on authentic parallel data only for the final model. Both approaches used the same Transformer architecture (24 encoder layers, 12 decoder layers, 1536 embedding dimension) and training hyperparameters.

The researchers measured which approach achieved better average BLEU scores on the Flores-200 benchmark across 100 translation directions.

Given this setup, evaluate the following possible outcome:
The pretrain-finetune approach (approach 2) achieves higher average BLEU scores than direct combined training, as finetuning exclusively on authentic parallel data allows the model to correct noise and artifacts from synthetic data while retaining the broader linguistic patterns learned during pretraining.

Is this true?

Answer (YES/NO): YES